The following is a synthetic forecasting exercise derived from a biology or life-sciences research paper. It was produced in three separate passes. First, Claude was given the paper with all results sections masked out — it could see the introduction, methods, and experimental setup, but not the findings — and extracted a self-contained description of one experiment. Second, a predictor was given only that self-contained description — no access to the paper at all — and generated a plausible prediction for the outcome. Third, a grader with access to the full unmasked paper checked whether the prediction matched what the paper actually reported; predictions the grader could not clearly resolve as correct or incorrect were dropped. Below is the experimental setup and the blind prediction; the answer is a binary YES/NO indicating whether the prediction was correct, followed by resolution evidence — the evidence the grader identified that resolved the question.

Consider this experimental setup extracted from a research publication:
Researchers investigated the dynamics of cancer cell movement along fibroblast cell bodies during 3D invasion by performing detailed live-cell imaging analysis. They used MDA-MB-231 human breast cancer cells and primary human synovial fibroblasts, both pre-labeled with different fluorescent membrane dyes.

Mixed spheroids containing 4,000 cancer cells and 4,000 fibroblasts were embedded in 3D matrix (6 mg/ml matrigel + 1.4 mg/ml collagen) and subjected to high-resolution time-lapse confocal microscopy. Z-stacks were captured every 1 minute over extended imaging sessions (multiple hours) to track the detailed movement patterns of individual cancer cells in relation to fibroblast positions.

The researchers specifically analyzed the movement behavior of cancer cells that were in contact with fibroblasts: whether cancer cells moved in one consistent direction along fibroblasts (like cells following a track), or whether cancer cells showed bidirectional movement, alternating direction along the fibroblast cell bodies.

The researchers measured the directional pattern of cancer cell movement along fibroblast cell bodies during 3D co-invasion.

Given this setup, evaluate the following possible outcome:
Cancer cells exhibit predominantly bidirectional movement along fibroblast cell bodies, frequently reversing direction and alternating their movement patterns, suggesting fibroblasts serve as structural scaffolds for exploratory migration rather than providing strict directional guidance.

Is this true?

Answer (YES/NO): YES